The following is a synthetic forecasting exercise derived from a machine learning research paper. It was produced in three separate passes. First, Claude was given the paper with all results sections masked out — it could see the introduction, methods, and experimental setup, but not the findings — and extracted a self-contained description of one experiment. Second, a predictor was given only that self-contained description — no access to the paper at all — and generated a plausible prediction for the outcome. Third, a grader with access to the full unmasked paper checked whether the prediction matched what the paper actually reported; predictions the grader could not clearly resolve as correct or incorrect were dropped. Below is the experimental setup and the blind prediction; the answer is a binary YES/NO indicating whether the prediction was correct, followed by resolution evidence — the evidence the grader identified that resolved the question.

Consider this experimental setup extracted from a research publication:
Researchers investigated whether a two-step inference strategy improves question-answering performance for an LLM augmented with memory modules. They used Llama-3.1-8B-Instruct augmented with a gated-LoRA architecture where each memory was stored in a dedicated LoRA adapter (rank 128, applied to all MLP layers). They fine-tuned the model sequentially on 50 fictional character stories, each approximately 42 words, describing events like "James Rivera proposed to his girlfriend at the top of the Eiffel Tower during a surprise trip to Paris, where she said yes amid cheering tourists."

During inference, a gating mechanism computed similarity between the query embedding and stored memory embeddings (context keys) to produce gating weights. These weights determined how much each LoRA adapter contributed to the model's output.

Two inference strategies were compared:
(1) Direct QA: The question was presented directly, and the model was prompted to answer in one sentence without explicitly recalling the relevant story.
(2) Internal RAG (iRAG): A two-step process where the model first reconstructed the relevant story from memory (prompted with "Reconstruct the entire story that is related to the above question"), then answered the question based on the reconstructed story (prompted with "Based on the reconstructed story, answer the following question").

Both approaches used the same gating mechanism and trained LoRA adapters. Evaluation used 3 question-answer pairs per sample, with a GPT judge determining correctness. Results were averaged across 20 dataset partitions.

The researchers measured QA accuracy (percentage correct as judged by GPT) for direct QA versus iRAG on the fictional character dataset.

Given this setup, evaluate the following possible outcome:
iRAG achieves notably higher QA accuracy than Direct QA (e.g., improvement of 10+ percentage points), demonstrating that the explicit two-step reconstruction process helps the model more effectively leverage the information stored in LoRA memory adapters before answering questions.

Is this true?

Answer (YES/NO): NO